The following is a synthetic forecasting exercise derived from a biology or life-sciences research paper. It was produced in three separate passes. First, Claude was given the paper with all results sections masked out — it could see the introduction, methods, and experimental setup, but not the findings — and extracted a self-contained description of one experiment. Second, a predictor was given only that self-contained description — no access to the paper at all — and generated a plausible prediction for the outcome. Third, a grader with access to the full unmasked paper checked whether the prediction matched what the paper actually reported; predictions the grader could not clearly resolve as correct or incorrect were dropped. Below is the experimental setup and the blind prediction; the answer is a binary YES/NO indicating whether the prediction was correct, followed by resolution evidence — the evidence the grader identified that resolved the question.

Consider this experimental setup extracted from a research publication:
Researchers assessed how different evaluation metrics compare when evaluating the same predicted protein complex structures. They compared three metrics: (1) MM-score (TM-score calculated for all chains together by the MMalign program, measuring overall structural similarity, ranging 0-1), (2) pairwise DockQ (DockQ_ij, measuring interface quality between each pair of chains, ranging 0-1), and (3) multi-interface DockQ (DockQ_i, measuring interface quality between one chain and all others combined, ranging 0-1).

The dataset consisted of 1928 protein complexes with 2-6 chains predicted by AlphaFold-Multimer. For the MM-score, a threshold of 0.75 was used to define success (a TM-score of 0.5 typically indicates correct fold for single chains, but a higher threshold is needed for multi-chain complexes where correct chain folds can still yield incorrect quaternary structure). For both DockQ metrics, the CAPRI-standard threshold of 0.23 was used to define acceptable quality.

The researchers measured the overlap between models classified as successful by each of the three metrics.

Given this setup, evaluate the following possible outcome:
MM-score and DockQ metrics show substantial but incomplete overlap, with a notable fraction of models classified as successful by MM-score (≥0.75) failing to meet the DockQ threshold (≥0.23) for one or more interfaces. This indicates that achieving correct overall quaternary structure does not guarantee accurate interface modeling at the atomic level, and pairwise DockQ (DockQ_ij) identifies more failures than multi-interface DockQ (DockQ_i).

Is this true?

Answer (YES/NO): YES